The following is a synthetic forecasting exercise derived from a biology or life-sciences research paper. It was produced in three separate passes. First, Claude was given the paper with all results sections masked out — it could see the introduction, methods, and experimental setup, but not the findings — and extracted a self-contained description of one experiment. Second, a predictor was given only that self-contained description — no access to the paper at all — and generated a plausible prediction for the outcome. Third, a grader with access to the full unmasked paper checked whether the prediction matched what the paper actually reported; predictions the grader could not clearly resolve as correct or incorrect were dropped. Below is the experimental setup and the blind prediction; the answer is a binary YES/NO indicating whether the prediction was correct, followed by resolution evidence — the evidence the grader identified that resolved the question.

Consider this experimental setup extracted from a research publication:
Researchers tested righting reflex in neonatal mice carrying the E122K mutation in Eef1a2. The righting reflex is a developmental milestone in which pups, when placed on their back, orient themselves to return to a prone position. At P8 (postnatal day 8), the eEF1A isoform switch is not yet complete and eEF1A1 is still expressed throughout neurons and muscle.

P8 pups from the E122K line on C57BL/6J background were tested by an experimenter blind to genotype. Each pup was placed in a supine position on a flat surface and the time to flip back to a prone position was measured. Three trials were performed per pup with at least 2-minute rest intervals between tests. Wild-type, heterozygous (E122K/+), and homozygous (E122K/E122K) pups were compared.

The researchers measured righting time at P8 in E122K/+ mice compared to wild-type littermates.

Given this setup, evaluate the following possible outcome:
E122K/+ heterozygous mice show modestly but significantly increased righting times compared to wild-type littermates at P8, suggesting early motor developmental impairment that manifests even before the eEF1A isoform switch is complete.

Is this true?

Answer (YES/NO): YES